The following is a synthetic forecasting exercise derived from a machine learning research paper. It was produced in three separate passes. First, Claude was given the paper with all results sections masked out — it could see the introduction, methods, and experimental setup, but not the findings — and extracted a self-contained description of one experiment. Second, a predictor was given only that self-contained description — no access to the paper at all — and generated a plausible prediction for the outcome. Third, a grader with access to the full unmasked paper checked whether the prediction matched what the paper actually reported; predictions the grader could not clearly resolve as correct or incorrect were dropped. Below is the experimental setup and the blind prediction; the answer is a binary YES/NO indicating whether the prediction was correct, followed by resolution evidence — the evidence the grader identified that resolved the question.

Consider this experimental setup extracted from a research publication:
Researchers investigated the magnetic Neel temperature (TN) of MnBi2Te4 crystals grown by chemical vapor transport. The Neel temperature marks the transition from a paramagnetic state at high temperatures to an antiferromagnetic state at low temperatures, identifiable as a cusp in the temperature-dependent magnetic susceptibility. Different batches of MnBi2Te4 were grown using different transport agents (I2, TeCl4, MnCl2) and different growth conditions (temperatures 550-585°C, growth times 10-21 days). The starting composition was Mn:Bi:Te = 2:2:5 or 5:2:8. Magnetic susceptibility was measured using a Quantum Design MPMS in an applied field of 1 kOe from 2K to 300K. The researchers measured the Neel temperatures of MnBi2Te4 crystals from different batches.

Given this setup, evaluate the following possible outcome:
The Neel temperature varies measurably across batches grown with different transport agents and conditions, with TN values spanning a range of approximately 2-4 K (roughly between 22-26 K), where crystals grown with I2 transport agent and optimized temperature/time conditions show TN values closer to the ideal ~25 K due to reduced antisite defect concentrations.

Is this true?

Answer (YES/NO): NO